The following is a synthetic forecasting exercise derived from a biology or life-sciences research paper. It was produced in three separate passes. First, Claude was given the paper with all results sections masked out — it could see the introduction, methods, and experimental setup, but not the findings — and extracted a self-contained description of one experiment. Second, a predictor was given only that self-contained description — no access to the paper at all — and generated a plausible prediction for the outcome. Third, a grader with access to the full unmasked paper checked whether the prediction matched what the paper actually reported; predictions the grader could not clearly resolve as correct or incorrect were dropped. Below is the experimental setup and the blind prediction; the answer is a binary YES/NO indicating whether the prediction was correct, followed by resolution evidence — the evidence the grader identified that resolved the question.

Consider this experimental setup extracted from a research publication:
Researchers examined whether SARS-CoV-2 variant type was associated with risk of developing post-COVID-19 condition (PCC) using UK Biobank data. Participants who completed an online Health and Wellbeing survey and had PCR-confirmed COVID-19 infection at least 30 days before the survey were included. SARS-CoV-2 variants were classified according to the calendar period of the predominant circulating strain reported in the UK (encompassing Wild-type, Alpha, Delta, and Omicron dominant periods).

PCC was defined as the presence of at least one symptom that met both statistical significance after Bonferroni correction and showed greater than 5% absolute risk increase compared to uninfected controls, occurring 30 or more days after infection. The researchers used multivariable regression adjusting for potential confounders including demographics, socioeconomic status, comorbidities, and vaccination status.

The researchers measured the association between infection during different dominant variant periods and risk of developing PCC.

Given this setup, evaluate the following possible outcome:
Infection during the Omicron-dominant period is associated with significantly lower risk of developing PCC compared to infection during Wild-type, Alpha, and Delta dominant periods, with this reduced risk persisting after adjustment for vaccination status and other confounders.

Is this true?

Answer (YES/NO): YES